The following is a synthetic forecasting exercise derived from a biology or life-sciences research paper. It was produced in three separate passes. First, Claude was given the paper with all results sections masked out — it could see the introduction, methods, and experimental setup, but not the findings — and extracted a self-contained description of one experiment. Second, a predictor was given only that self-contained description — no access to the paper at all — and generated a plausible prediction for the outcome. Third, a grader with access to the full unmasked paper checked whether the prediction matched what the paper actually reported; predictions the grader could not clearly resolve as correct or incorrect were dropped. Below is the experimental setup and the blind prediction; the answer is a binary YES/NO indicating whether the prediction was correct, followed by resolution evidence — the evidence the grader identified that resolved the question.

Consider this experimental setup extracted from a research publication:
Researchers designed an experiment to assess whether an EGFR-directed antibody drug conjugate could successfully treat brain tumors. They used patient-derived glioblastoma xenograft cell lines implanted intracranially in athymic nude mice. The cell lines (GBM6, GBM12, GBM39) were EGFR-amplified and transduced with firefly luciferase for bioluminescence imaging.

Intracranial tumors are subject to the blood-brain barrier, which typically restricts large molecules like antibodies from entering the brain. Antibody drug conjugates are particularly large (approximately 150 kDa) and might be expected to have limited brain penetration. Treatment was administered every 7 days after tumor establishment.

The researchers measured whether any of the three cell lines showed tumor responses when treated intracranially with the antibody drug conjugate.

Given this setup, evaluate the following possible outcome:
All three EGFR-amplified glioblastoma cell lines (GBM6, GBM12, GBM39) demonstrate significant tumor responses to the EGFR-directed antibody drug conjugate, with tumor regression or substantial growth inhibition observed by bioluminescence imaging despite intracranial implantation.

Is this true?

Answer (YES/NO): NO